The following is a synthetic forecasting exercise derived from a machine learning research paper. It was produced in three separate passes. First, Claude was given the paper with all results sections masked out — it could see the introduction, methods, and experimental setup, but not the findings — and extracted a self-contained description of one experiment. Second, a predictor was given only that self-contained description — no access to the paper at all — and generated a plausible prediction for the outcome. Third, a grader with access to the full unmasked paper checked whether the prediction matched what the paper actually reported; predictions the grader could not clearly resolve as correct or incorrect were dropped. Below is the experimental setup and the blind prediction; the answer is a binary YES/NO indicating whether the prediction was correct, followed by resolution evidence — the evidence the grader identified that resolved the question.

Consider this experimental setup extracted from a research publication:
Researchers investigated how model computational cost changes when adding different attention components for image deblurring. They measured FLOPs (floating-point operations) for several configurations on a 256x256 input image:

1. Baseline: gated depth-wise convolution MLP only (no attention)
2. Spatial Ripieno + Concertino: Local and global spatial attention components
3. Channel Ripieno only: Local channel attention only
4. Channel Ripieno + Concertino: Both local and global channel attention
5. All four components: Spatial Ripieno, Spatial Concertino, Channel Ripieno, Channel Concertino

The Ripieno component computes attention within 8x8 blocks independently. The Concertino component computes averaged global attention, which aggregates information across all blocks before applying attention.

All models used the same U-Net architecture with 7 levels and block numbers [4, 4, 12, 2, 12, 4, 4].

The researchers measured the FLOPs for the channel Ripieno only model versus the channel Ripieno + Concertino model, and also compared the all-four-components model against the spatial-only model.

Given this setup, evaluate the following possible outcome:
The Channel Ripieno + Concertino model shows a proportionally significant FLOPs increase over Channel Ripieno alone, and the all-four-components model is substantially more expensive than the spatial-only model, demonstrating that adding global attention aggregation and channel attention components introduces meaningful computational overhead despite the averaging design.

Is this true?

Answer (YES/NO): NO